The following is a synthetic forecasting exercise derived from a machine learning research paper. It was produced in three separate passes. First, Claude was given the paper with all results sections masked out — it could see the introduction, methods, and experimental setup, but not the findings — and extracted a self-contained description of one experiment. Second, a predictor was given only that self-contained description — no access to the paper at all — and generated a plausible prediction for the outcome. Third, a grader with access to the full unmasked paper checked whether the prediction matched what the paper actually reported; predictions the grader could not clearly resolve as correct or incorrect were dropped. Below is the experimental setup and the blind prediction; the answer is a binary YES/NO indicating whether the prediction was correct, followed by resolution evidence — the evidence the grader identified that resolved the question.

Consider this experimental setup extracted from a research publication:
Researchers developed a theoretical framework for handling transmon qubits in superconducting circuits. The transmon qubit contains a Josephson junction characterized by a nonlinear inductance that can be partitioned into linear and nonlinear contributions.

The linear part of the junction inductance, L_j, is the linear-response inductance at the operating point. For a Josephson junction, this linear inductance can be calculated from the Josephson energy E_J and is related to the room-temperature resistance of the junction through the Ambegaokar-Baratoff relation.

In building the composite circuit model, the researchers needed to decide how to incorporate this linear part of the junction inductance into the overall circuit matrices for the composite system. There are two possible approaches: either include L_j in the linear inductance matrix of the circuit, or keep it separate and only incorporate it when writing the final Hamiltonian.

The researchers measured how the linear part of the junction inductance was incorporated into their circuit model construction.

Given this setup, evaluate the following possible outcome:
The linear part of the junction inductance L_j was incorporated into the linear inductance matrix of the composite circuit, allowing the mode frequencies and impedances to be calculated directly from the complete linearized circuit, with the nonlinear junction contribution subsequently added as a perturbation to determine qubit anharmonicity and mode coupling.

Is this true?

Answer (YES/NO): NO